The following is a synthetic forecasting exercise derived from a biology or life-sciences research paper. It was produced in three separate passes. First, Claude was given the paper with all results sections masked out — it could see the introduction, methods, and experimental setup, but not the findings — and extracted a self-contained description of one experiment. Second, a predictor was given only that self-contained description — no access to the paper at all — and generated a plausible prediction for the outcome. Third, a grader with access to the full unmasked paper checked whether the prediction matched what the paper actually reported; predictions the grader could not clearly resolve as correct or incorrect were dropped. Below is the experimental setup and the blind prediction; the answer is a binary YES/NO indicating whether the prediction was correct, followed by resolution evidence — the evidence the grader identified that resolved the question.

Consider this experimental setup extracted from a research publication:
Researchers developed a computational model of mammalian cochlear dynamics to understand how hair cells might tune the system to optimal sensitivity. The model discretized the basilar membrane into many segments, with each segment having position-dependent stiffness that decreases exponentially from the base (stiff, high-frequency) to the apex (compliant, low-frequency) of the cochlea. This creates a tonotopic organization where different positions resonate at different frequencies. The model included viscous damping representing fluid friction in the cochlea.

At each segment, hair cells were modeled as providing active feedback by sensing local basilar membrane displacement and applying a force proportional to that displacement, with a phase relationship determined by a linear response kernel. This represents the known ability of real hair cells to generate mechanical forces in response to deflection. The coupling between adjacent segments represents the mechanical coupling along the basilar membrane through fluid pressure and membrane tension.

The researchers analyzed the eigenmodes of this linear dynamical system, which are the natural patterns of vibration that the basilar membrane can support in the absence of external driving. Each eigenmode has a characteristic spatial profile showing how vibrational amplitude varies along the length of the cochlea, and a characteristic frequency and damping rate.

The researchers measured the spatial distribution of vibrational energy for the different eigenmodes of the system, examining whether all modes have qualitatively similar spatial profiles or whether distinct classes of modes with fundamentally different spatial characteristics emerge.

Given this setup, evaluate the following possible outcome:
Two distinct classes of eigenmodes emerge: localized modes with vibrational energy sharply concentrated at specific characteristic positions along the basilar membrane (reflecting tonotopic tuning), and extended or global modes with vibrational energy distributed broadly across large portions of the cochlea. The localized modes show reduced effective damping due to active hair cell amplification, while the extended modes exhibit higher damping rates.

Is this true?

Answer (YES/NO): NO